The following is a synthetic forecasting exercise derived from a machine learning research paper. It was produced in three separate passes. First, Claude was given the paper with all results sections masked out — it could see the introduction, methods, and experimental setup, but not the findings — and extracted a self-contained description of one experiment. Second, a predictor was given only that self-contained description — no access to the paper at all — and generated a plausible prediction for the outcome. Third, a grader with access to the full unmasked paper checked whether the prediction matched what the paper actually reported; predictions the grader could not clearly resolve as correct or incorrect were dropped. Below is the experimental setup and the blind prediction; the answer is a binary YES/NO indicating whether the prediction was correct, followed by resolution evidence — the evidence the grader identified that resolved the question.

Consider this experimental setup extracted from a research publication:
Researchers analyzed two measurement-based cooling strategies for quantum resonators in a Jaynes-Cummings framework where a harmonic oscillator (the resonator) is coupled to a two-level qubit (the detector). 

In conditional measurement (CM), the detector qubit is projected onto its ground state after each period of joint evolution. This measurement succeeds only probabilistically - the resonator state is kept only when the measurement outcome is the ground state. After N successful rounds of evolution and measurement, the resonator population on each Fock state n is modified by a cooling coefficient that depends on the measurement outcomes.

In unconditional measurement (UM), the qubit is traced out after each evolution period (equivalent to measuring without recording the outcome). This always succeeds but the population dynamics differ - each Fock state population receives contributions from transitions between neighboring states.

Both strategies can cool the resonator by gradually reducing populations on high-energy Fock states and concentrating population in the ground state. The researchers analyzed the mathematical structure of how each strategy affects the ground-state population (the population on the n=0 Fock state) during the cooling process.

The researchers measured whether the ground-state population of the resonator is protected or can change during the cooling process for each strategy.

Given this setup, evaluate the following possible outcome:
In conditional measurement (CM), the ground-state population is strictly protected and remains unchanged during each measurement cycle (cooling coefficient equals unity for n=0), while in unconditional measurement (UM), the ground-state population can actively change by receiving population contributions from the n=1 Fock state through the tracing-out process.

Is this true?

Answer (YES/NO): YES